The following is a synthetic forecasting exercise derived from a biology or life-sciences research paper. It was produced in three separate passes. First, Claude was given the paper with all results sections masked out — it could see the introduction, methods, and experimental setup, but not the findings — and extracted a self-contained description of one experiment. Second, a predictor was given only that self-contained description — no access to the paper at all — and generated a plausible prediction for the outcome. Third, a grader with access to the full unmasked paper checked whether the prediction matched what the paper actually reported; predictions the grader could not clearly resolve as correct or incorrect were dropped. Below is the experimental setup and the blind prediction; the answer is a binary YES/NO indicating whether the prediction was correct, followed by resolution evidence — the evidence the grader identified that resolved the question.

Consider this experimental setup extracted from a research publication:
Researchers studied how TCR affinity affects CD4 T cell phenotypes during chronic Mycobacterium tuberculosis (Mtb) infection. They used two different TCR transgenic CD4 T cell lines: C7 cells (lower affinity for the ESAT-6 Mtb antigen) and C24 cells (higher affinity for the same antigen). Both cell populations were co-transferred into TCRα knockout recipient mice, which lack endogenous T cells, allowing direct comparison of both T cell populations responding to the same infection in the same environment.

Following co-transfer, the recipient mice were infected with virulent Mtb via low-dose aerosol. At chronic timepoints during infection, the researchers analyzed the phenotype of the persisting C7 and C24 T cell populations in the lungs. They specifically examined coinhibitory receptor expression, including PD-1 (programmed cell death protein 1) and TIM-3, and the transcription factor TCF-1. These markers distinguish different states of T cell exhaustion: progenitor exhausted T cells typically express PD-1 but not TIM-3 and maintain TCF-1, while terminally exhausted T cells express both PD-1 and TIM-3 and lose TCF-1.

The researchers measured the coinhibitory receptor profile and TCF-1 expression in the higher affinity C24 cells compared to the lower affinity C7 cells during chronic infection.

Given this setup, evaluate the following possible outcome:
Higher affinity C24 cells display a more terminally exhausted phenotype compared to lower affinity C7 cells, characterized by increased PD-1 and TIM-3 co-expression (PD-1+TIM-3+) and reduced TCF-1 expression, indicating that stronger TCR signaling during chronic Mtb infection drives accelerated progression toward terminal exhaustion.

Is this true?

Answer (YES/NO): YES